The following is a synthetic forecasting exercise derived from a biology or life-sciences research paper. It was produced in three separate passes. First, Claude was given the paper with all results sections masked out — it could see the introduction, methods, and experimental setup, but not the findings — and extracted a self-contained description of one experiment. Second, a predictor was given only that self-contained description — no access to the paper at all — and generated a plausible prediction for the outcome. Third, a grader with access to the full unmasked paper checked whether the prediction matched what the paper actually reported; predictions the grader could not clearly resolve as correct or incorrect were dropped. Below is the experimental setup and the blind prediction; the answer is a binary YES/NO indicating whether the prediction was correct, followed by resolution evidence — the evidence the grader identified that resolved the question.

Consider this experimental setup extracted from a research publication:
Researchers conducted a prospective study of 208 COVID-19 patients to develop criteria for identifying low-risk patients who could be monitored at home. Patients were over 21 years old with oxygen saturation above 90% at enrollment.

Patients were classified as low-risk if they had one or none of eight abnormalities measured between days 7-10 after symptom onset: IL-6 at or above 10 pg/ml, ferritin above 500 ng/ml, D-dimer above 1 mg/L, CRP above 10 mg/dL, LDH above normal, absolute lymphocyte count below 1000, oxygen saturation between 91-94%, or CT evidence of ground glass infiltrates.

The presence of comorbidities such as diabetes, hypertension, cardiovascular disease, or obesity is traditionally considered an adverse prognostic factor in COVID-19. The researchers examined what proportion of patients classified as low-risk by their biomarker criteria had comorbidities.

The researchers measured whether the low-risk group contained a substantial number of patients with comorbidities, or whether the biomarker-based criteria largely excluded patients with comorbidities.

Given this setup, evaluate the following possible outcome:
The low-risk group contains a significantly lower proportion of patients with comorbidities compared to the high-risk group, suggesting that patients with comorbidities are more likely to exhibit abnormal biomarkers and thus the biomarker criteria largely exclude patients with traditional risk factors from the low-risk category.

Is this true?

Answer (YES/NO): NO